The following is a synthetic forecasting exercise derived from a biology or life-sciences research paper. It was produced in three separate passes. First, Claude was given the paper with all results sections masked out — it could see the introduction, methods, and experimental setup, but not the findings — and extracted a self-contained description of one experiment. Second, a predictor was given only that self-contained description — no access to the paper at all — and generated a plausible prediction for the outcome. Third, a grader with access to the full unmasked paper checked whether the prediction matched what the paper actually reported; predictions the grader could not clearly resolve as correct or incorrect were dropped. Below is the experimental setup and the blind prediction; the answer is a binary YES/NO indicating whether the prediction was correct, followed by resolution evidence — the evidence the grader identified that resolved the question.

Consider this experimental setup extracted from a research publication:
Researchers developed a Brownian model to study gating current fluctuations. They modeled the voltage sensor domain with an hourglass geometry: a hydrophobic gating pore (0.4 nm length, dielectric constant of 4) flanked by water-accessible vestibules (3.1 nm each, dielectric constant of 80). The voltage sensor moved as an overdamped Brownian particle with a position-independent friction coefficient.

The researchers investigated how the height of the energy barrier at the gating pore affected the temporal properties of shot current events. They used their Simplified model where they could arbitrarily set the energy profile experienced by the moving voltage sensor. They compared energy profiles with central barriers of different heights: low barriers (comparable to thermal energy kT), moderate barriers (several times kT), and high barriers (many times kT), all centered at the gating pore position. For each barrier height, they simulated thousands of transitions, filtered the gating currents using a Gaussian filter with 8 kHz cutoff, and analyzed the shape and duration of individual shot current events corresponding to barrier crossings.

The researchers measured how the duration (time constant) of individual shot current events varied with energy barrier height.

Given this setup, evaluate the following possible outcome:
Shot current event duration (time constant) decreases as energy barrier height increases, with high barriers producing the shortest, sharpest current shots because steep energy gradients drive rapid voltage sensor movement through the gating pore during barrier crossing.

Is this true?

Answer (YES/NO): YES